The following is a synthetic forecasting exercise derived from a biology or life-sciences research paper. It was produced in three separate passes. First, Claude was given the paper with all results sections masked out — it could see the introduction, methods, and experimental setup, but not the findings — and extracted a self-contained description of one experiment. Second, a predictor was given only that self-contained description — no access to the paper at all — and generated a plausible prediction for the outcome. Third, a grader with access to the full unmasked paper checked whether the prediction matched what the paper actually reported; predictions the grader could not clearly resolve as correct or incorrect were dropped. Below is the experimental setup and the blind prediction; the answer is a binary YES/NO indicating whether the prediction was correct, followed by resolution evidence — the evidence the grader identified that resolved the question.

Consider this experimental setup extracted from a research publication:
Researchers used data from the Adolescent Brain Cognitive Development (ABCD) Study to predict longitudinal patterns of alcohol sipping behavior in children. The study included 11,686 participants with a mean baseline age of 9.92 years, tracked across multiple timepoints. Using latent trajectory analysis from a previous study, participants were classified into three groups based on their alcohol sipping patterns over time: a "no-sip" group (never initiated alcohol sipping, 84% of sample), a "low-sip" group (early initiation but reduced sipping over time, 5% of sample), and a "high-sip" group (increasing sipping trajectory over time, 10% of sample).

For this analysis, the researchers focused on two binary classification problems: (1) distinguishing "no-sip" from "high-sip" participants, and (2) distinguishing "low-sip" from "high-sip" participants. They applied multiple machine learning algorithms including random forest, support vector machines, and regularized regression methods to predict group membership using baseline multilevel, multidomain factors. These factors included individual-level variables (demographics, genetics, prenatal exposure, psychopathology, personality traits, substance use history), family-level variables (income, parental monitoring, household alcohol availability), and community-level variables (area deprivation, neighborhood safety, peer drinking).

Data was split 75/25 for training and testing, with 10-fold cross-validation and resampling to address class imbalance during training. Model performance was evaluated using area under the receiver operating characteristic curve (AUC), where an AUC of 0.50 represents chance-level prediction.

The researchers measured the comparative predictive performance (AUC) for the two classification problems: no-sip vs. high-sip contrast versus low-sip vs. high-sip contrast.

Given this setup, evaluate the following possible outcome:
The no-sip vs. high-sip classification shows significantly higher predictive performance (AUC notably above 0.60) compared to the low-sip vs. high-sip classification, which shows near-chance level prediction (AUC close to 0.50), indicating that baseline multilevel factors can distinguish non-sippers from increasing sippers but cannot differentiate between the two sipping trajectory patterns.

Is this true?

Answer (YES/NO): NO